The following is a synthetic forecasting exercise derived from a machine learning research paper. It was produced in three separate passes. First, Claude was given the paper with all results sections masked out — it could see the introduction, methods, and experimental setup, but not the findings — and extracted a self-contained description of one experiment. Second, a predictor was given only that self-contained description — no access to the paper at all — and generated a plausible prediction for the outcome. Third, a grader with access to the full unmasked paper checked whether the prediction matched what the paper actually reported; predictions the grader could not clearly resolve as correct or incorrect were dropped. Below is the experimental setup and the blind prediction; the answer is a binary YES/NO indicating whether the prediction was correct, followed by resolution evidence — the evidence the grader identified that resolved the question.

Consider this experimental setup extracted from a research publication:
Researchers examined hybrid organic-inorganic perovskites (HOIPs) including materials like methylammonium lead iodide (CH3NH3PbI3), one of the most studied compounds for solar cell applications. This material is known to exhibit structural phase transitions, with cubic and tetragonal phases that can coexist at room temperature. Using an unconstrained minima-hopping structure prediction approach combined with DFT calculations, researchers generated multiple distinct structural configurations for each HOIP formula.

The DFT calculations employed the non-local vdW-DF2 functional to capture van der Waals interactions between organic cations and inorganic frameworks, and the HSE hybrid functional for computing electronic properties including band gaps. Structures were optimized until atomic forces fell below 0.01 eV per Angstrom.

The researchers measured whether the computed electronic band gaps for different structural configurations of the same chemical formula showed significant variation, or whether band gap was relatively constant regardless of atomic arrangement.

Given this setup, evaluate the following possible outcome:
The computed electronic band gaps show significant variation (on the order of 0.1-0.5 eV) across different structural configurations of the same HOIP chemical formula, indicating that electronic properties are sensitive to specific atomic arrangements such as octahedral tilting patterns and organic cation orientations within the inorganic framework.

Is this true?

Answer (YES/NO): YES